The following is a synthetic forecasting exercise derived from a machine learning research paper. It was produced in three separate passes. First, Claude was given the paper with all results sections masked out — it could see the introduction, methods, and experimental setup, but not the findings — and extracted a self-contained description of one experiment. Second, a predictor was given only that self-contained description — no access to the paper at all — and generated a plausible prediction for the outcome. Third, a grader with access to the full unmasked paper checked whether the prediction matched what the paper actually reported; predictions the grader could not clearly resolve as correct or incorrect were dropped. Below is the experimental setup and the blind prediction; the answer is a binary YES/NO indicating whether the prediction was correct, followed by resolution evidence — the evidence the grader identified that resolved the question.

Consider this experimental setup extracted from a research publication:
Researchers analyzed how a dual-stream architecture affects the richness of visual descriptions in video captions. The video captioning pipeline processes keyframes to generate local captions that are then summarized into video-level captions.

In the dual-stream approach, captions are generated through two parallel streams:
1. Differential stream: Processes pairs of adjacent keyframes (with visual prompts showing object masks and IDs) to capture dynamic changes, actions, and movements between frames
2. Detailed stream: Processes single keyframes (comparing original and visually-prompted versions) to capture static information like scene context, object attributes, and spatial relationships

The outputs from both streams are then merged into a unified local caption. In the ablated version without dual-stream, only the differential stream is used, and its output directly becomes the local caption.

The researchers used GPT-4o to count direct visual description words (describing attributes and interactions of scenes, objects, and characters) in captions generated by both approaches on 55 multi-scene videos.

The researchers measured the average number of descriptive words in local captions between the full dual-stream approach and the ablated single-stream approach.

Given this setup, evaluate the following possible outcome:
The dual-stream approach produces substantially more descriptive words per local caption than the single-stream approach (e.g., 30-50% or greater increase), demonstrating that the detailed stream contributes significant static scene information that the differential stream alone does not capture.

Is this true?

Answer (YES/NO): YES